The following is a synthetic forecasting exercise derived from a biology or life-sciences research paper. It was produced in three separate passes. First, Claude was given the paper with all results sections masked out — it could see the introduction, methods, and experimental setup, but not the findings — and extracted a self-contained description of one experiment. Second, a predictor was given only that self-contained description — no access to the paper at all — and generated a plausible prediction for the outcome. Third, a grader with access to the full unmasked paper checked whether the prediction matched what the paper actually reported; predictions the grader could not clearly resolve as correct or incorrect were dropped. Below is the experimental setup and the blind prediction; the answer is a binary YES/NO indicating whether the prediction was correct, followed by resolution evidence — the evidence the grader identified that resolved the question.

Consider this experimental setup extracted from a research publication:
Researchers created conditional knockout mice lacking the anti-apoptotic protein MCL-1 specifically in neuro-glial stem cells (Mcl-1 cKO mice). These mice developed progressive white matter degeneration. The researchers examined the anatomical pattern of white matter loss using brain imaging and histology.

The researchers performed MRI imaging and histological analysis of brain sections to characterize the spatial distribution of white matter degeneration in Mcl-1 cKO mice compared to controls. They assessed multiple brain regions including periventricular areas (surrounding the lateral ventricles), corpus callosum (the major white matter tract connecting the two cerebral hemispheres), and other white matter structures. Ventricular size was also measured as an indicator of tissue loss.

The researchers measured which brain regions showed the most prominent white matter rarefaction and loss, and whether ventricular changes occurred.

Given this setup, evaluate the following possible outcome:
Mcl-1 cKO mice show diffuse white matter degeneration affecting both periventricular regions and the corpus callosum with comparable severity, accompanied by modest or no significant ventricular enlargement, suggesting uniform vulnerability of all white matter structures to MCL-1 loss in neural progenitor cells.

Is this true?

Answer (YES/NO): NO